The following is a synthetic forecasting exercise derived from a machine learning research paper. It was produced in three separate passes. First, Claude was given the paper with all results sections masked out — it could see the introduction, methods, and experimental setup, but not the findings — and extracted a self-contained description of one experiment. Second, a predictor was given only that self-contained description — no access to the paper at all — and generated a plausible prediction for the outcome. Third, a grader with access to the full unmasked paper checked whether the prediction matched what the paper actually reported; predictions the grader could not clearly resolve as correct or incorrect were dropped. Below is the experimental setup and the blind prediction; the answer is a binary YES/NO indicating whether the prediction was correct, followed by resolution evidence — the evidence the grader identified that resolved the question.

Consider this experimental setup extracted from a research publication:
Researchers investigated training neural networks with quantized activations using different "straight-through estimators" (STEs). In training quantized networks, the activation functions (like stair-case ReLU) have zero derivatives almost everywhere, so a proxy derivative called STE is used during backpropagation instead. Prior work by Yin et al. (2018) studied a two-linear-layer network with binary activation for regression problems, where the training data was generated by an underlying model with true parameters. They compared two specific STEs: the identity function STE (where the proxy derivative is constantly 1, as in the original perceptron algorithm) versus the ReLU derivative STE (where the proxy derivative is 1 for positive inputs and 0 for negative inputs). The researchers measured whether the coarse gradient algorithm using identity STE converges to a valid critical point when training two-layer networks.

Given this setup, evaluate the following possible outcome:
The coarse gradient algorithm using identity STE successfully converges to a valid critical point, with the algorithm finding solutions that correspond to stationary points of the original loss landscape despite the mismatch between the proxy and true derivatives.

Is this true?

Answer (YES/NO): NO